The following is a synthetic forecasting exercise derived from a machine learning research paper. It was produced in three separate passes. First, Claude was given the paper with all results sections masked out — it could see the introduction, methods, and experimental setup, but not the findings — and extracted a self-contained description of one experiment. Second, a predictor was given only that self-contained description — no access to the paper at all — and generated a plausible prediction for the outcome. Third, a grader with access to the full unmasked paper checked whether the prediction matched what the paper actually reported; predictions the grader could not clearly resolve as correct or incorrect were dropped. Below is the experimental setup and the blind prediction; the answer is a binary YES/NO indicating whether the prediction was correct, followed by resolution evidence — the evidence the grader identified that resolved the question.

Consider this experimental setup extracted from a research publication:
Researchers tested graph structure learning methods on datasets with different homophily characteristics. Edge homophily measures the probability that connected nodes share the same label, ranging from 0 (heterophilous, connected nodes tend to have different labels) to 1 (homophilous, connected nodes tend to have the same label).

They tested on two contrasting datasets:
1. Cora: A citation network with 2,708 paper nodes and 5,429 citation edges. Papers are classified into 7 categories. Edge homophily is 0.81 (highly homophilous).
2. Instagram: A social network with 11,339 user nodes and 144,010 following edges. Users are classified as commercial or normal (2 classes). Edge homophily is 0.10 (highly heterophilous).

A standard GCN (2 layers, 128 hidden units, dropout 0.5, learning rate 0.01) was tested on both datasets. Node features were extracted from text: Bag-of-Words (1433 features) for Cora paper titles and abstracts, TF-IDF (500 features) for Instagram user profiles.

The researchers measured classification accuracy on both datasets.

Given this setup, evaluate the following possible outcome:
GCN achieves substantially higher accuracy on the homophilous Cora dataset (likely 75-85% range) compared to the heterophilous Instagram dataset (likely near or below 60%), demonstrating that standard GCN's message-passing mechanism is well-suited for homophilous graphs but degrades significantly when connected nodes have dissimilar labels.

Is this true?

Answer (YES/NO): NO